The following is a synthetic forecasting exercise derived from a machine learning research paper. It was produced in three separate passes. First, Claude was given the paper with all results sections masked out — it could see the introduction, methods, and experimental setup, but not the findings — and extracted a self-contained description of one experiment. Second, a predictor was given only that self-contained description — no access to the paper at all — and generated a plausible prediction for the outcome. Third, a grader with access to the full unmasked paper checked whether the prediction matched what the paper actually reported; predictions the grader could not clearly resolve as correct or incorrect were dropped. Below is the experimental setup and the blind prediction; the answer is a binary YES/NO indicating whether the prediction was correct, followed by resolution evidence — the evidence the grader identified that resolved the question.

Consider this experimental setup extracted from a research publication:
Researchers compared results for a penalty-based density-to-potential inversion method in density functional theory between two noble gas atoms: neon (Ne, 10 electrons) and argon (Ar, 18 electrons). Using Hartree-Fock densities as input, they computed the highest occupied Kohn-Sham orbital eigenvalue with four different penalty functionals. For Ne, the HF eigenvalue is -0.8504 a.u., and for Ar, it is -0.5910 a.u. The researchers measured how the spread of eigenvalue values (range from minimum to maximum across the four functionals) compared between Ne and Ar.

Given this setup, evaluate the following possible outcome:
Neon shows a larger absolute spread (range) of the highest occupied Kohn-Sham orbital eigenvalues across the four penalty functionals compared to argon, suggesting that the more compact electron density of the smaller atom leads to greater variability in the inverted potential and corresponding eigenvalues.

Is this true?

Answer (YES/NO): NO